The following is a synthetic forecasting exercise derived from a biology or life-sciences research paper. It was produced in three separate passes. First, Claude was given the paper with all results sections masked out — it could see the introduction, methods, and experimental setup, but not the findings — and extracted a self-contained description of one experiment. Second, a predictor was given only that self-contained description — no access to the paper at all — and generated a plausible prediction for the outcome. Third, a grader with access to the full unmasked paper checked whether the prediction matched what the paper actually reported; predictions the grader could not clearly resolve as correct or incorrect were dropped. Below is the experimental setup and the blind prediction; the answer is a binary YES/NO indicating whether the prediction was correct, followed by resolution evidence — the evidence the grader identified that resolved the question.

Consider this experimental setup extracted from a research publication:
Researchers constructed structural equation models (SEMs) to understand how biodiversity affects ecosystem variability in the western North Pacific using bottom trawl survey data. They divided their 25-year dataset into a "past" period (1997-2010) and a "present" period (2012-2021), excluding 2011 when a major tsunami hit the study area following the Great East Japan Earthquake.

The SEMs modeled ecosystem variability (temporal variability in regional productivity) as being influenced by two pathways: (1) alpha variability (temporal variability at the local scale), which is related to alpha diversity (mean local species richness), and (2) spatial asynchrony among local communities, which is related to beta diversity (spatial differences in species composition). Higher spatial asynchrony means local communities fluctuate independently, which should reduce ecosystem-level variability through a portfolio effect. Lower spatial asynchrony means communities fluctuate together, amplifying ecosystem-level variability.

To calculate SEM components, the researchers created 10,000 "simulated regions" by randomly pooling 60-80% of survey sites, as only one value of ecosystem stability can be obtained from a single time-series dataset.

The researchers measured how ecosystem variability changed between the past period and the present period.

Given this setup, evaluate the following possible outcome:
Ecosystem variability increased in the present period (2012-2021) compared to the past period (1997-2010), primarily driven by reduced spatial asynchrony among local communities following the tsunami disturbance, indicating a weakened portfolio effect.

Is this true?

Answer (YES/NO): NO